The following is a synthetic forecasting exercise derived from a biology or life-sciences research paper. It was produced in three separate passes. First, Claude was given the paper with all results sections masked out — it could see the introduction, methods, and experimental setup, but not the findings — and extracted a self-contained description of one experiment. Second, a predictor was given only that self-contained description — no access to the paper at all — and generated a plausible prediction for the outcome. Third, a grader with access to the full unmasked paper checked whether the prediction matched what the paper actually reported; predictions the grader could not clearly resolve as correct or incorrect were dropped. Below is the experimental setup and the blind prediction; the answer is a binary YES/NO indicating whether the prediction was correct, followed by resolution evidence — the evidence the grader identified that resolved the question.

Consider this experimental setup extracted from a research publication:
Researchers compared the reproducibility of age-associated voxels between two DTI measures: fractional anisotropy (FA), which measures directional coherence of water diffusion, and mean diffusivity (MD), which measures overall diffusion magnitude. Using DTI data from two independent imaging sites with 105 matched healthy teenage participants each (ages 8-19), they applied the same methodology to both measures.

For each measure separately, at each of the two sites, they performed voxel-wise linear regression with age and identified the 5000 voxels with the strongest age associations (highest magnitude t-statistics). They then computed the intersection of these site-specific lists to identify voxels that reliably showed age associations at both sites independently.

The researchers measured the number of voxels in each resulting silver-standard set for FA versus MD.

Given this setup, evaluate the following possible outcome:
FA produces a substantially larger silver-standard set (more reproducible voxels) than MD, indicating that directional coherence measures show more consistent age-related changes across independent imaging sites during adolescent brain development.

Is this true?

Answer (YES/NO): YES